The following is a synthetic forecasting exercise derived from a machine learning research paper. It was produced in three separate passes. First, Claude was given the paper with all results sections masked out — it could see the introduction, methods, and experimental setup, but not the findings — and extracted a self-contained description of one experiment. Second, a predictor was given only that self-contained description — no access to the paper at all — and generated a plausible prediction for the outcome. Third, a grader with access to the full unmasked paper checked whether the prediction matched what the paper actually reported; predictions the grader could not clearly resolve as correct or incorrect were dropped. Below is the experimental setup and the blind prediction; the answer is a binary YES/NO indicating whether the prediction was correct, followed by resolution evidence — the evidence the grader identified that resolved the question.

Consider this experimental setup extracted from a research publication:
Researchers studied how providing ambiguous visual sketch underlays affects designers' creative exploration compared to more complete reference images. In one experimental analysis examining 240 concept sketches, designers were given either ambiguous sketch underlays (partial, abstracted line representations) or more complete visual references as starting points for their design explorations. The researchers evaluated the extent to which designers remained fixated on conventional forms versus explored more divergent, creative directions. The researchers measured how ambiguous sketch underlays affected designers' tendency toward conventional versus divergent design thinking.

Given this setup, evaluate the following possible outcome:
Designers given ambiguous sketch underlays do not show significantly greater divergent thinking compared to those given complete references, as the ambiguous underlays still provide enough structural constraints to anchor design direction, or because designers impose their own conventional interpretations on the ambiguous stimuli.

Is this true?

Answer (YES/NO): NO